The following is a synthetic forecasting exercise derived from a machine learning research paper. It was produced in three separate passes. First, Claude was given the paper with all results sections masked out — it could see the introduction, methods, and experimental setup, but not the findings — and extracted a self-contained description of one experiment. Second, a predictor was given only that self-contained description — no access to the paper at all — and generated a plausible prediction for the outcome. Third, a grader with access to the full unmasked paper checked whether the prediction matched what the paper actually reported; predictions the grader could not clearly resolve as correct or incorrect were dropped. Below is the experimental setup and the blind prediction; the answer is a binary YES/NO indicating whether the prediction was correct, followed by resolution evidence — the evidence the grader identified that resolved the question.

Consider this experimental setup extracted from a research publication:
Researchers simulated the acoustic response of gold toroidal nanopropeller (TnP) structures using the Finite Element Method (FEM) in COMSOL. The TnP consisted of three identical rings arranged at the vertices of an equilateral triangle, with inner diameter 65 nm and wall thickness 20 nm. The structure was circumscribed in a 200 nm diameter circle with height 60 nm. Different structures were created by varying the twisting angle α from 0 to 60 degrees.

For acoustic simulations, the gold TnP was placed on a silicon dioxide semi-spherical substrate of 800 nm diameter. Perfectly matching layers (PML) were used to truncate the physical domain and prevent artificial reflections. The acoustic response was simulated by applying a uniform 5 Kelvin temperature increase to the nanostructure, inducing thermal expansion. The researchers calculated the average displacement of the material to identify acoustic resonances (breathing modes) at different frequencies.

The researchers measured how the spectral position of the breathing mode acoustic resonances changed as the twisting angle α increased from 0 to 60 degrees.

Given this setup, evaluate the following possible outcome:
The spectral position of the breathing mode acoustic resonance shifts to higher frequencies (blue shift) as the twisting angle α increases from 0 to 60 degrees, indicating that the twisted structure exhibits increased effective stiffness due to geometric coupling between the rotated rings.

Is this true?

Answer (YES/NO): NO